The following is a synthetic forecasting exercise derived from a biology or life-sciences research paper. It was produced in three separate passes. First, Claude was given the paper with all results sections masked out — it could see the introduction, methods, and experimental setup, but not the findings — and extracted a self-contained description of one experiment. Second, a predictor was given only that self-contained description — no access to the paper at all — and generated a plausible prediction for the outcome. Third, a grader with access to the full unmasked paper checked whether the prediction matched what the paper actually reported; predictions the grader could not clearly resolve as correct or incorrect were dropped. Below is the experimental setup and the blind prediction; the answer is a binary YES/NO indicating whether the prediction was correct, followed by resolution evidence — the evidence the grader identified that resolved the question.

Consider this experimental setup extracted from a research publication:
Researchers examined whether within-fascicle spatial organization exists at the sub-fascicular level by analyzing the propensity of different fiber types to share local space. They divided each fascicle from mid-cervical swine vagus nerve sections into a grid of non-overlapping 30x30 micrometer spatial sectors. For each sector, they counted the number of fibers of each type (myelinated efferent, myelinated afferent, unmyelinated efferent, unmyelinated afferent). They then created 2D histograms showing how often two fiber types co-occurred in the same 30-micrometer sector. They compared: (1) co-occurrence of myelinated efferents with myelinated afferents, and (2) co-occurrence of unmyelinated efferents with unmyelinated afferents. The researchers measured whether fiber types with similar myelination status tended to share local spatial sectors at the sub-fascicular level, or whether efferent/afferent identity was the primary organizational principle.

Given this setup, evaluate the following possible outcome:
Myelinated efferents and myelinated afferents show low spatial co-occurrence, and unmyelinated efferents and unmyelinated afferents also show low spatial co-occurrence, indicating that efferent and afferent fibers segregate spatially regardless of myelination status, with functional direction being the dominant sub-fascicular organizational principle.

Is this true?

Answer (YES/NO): NO